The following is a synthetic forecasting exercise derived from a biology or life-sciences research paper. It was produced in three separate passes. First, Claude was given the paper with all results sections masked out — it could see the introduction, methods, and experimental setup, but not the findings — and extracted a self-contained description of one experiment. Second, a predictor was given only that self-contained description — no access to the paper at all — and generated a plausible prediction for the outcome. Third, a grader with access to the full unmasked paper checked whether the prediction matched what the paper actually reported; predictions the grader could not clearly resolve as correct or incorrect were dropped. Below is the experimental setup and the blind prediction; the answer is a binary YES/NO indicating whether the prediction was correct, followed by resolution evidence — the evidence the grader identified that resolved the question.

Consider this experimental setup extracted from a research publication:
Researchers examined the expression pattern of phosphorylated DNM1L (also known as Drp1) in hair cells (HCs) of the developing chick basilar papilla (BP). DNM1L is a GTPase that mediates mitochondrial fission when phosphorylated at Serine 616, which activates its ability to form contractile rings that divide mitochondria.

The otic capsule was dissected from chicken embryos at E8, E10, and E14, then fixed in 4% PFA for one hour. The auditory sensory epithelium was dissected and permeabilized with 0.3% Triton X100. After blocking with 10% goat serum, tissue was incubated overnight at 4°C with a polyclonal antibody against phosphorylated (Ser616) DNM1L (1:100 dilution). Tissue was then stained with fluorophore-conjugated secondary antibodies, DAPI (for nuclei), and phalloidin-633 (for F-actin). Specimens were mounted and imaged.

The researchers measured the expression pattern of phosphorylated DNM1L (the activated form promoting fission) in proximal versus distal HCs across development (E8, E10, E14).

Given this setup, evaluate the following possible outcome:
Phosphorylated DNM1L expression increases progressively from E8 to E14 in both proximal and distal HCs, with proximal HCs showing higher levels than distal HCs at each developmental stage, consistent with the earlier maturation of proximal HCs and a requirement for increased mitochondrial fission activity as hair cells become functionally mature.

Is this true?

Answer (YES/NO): NO